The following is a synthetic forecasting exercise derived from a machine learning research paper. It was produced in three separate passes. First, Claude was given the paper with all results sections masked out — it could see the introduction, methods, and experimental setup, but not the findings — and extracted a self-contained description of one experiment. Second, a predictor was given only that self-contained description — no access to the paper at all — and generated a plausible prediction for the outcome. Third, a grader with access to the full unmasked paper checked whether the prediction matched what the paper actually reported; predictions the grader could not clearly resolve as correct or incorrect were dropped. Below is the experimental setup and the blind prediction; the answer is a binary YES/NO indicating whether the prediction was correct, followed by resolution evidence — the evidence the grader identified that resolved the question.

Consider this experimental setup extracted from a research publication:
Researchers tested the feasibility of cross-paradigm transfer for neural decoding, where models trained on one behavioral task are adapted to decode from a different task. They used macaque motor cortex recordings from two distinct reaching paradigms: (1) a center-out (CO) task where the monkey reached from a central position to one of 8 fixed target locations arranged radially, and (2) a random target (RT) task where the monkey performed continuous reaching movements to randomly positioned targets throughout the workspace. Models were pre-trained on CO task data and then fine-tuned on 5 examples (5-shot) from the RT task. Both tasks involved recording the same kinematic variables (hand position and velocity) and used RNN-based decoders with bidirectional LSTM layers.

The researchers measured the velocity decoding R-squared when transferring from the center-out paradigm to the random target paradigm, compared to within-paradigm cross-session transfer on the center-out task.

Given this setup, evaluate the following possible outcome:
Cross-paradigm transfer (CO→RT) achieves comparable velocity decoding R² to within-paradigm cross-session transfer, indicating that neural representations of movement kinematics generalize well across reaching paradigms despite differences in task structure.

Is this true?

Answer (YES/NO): NO